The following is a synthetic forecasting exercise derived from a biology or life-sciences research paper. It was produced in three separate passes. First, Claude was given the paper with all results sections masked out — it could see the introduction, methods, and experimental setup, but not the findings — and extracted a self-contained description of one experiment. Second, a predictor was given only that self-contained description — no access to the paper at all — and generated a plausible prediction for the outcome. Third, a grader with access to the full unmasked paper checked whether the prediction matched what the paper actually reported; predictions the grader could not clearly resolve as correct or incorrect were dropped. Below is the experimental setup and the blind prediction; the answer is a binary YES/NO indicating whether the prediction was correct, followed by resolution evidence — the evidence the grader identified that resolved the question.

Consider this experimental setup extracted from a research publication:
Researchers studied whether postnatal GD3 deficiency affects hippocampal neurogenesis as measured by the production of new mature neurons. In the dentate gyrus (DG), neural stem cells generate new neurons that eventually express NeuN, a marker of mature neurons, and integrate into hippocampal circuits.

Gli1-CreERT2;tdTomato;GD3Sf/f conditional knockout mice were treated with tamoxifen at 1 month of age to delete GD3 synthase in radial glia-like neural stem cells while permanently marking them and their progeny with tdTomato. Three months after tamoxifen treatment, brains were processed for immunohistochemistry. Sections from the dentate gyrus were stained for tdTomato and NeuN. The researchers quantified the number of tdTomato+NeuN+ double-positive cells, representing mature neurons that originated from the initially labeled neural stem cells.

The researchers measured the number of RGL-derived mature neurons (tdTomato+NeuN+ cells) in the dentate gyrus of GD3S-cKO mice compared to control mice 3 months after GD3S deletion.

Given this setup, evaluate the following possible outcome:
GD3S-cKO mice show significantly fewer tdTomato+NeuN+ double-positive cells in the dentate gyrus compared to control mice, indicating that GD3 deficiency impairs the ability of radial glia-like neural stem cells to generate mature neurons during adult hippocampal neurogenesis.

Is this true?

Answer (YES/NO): NO